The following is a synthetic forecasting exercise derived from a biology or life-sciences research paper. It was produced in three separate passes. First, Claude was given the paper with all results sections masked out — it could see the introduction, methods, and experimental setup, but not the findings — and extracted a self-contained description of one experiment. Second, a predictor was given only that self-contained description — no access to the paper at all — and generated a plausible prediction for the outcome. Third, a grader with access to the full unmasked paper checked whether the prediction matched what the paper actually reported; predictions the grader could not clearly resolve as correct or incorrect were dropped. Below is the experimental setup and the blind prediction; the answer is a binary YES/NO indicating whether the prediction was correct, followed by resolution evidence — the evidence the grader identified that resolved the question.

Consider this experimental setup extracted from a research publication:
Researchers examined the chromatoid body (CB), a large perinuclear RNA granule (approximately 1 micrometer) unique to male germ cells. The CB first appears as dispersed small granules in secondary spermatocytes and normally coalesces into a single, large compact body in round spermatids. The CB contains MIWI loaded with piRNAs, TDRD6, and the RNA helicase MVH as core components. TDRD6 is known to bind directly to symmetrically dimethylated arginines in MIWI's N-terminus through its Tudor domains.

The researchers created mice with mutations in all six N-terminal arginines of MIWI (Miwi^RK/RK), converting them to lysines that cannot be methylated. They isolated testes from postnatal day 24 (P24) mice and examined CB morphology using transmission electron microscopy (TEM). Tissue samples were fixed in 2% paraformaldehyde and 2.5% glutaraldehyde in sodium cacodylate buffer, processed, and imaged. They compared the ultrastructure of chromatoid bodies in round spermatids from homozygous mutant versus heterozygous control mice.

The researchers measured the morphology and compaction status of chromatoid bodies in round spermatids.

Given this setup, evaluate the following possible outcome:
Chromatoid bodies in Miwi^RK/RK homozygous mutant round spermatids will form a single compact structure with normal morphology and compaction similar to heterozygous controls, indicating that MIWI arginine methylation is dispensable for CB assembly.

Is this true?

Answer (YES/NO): NO